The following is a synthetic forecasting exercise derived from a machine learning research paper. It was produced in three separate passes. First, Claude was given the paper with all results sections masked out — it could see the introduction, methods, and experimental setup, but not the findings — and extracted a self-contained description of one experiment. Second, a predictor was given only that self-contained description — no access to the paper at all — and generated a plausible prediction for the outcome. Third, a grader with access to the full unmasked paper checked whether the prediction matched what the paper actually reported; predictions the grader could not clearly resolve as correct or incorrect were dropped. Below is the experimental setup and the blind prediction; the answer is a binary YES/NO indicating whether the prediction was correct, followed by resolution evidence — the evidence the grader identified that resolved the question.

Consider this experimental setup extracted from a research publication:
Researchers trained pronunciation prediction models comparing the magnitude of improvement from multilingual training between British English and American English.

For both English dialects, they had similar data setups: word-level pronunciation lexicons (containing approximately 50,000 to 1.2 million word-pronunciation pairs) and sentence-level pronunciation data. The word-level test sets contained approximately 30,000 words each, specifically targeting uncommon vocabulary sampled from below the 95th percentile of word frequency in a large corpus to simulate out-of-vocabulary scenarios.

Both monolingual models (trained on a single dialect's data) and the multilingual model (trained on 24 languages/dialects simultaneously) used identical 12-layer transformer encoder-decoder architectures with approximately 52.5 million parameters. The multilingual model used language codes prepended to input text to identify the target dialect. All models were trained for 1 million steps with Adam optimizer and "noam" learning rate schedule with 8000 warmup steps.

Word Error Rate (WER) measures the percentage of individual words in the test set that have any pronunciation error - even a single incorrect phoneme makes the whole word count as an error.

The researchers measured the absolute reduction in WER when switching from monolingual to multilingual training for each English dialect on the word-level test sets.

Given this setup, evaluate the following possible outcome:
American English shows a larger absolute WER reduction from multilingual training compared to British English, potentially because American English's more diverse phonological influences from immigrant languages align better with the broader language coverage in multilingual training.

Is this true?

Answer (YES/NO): NO